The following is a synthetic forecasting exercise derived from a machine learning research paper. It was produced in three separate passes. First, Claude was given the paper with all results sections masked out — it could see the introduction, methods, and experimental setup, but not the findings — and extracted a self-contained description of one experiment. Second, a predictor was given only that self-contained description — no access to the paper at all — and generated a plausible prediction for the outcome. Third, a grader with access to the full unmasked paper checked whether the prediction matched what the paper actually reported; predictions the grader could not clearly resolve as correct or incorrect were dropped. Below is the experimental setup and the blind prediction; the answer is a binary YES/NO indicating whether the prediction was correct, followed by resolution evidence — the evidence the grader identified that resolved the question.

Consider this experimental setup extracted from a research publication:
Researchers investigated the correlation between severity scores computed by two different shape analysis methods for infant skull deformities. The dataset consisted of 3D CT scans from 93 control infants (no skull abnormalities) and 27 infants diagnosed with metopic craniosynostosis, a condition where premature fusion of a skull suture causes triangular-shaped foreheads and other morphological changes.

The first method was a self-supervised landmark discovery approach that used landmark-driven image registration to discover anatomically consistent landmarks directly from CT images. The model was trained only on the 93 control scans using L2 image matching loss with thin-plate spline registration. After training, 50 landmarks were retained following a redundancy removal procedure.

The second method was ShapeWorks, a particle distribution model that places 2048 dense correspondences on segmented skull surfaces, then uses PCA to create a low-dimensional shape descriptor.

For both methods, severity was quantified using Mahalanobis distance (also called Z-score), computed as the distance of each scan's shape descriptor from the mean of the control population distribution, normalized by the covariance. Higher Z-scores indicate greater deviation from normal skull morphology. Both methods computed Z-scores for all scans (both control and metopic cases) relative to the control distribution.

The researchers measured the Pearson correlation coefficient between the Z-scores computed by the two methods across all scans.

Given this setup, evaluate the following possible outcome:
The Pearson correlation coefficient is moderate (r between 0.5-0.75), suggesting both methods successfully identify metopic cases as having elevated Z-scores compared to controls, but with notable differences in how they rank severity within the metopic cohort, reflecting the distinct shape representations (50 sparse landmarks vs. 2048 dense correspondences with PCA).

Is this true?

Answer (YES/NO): NO